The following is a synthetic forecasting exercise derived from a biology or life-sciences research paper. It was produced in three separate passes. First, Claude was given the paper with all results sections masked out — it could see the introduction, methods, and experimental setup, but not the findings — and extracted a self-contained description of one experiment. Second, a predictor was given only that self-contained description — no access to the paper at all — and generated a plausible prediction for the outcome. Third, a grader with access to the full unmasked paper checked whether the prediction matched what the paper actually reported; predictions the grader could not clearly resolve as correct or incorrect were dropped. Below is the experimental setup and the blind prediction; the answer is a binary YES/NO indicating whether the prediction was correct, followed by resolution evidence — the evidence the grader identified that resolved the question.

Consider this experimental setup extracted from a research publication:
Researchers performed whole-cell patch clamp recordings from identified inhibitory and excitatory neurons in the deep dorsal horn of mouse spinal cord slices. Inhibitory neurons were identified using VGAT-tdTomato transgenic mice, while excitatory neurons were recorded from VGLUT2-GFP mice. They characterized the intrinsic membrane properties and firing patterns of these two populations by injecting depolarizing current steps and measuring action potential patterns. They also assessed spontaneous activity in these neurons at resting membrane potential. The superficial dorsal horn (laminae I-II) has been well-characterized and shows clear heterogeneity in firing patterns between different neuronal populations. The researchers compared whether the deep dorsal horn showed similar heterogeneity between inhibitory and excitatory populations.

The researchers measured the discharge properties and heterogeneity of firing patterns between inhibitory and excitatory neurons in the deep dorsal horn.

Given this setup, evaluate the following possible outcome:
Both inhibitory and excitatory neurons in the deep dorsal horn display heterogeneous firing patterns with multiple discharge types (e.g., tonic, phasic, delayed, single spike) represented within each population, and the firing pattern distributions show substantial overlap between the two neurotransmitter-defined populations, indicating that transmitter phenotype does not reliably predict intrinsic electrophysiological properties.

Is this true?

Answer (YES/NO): NO